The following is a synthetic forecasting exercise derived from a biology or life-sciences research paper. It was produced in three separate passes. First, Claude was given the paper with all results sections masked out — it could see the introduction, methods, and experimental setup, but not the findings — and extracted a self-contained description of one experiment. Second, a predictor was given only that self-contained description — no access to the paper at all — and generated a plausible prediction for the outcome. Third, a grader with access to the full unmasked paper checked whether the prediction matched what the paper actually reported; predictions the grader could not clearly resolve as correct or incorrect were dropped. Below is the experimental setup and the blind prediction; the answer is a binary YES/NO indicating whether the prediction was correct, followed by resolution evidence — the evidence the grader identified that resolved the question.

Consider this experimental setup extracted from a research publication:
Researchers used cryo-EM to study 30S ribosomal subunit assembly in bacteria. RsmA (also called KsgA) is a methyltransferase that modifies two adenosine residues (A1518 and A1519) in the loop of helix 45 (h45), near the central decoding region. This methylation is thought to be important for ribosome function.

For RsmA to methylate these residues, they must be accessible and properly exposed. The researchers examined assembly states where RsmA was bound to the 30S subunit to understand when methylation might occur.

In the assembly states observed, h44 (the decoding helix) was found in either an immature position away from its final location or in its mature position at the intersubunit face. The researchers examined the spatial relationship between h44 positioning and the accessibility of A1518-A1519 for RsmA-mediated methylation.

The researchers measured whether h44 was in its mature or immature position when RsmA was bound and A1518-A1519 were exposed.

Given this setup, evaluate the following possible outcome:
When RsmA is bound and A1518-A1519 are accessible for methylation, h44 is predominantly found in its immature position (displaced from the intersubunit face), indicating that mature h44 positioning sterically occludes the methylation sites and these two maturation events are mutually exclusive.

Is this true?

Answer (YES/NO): YES